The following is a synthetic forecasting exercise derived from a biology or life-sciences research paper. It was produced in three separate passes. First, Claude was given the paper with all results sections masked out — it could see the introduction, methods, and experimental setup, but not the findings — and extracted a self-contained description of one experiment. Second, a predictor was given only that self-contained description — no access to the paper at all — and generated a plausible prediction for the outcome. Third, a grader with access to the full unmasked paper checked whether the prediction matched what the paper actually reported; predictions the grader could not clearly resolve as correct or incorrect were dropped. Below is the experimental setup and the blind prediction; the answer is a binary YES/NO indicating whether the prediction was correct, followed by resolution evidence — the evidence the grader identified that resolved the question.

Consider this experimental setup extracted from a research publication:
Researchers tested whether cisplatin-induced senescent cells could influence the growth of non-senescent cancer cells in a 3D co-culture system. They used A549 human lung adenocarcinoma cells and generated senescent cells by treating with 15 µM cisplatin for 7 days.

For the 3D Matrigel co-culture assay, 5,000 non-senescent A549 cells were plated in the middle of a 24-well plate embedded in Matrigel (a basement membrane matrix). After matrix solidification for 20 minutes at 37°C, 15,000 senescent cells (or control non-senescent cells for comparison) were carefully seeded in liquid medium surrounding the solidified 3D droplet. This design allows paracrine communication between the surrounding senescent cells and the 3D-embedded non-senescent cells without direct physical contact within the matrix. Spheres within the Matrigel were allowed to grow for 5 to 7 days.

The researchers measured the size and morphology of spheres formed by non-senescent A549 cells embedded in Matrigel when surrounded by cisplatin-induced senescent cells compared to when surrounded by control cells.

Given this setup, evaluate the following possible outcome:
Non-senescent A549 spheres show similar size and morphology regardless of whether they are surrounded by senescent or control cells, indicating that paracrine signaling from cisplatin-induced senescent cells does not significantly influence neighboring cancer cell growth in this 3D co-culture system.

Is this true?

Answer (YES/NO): NO